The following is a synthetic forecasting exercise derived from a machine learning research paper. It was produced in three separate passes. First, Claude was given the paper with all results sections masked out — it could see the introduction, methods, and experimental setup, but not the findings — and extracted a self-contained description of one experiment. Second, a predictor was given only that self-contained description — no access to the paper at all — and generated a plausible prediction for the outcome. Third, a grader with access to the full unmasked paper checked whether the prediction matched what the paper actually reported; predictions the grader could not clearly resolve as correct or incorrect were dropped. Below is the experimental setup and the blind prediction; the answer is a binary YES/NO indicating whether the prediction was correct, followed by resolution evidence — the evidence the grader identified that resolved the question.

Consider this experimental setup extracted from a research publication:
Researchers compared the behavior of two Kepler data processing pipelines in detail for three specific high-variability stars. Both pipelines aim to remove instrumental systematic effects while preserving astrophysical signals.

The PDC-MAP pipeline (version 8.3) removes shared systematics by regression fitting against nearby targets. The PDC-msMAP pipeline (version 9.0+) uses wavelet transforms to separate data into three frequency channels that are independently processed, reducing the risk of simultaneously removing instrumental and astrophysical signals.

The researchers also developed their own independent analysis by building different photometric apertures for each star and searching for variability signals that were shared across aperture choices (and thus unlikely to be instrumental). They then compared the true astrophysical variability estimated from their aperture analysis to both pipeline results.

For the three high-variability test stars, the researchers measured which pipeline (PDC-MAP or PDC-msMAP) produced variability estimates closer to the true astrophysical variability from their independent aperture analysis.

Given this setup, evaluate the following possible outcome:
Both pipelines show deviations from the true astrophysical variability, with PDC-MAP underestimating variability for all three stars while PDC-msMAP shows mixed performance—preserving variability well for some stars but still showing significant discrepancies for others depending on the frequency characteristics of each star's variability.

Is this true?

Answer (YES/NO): NO